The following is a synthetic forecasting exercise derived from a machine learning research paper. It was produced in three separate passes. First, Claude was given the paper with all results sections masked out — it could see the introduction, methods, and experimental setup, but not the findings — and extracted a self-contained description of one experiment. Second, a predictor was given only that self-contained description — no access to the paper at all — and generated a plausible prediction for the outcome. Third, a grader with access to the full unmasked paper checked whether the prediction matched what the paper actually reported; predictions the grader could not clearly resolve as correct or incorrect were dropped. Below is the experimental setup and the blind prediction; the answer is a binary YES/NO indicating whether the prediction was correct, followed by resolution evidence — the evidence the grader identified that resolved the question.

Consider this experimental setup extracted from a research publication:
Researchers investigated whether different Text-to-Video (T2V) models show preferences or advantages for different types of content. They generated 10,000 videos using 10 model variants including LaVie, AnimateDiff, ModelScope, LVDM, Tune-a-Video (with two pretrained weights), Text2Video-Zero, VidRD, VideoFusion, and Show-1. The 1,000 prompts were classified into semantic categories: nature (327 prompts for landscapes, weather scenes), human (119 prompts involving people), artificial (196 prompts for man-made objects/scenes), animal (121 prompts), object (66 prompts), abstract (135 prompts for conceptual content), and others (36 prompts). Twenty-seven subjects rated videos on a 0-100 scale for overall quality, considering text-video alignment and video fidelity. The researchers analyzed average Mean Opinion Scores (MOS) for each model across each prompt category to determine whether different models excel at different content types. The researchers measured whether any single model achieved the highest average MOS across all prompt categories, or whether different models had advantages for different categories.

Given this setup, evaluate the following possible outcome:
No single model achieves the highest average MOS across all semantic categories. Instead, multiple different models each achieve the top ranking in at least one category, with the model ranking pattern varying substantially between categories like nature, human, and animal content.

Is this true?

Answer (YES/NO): NO